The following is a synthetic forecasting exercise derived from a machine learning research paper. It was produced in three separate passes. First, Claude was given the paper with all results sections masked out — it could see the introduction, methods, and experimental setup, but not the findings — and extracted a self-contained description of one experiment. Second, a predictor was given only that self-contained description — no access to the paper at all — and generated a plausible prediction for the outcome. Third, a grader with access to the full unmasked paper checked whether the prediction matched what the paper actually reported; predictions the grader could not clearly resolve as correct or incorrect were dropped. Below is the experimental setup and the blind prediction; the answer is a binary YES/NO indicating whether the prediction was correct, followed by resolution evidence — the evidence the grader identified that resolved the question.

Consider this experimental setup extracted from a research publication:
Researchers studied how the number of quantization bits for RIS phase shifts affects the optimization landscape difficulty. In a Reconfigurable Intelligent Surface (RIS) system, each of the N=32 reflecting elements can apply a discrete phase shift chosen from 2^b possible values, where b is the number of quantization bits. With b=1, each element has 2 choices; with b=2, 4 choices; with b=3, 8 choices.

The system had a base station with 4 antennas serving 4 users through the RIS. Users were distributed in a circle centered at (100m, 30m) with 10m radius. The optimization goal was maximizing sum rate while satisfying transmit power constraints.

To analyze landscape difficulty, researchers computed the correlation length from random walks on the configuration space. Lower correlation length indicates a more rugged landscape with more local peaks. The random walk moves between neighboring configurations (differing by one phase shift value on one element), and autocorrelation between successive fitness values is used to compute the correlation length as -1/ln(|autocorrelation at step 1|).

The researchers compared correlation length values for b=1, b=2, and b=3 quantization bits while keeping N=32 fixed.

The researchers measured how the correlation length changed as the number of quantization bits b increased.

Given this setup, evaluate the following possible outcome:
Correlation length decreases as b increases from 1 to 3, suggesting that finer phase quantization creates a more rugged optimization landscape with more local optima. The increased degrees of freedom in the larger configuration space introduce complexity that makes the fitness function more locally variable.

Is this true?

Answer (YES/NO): NO